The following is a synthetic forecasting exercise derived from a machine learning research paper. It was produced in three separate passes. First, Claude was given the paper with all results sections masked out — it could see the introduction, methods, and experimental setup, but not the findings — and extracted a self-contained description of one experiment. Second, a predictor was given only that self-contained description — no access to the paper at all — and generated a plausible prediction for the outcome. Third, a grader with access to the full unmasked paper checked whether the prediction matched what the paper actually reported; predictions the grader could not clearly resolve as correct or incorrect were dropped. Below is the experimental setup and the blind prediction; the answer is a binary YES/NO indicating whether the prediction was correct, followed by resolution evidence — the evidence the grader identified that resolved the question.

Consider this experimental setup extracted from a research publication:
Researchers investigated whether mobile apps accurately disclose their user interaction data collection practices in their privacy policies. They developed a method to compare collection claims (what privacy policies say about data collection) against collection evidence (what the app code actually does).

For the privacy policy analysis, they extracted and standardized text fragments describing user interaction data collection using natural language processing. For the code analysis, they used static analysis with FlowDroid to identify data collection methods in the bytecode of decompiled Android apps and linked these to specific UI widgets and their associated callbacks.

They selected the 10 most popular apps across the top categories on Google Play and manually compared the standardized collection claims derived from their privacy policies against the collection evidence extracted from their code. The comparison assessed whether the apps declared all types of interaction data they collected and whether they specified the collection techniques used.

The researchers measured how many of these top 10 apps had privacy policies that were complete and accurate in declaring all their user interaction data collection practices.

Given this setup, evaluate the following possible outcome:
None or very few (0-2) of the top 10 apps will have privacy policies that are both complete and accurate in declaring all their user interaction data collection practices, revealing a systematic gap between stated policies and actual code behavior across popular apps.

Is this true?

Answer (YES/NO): YES